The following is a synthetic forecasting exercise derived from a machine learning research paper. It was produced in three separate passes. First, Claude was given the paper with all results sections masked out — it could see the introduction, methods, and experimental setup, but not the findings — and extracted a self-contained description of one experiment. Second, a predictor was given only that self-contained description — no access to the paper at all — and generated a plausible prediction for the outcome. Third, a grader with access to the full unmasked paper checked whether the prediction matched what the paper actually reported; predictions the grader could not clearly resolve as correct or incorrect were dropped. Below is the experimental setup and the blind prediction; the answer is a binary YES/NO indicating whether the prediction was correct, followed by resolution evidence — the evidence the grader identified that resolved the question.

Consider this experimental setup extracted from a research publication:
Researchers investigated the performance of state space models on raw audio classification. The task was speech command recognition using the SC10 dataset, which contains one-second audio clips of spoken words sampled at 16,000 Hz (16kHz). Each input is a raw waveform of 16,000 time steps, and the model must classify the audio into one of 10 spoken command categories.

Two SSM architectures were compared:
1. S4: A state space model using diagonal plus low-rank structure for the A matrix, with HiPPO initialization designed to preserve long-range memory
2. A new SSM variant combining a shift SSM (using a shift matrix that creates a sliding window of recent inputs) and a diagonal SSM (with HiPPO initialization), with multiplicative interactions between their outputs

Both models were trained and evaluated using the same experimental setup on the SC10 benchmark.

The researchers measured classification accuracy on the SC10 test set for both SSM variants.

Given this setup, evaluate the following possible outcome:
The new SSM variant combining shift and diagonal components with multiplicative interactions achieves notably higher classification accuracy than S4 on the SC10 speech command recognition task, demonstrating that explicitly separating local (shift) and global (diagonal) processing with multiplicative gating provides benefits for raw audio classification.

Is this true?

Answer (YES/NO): NO